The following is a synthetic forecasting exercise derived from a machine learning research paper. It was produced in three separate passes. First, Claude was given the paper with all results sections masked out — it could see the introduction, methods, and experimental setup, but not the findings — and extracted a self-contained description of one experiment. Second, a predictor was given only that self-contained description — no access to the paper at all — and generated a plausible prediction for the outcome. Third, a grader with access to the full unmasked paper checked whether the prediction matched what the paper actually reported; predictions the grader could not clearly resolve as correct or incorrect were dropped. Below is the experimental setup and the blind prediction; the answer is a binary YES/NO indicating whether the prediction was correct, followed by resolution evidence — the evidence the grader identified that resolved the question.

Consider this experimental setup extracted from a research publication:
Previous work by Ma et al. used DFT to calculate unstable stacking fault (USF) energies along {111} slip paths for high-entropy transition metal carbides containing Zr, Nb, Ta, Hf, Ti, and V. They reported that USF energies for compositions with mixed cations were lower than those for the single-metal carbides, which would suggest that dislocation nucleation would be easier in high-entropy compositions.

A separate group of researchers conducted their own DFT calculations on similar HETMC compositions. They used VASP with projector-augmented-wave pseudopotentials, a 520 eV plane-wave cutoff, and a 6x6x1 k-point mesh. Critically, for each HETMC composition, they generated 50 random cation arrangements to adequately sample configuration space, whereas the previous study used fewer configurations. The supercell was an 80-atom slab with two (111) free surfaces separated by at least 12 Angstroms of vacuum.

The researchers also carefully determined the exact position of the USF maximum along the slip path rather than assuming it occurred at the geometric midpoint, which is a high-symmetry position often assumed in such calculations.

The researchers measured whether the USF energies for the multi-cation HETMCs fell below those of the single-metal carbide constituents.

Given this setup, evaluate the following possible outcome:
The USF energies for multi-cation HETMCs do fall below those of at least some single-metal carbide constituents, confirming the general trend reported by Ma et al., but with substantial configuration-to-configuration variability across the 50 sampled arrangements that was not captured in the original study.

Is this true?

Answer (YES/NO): NO